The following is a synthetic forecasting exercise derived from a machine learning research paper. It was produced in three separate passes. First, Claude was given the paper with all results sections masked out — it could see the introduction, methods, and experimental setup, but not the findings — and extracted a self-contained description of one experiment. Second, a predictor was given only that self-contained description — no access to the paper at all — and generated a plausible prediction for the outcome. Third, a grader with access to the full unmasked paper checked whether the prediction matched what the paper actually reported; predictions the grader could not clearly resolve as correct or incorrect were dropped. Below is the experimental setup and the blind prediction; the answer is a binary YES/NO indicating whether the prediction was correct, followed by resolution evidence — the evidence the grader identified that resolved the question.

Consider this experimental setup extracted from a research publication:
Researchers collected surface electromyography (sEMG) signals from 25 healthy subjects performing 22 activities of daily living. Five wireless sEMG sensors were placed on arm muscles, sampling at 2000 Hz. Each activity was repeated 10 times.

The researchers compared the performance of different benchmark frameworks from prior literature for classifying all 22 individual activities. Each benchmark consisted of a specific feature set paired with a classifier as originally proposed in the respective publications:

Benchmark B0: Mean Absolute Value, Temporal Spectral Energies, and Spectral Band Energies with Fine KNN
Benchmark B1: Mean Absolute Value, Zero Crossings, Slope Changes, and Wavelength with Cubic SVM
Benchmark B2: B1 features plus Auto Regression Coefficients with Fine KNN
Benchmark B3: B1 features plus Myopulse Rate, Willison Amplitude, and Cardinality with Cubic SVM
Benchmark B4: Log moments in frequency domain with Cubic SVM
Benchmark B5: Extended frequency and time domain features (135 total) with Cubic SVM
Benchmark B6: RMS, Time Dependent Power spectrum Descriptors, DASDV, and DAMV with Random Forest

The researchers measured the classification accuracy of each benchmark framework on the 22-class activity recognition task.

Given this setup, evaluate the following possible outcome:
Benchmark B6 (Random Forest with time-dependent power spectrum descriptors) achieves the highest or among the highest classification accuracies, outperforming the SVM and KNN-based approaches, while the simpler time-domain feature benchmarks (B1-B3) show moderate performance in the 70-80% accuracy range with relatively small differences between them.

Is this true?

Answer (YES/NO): NO